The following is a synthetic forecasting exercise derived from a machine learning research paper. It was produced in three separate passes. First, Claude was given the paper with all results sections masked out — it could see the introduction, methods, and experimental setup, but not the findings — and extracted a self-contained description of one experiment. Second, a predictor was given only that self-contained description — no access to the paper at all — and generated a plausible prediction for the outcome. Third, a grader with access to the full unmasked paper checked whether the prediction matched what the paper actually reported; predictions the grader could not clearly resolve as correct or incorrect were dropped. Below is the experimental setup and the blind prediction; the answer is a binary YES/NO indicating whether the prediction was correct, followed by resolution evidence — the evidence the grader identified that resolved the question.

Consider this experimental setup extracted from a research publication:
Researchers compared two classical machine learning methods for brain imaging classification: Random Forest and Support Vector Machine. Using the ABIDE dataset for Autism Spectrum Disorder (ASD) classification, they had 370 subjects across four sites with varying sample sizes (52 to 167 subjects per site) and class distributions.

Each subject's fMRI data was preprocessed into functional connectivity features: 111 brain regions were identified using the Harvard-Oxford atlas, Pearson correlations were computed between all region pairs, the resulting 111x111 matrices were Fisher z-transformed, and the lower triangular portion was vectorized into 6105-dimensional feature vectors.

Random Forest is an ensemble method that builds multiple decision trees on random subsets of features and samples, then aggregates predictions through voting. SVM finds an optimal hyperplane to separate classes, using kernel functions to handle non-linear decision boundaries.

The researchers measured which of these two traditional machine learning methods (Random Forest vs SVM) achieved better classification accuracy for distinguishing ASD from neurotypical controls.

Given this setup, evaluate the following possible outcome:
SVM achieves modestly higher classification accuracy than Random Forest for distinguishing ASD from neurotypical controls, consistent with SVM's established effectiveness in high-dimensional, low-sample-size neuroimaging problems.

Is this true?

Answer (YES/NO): YES